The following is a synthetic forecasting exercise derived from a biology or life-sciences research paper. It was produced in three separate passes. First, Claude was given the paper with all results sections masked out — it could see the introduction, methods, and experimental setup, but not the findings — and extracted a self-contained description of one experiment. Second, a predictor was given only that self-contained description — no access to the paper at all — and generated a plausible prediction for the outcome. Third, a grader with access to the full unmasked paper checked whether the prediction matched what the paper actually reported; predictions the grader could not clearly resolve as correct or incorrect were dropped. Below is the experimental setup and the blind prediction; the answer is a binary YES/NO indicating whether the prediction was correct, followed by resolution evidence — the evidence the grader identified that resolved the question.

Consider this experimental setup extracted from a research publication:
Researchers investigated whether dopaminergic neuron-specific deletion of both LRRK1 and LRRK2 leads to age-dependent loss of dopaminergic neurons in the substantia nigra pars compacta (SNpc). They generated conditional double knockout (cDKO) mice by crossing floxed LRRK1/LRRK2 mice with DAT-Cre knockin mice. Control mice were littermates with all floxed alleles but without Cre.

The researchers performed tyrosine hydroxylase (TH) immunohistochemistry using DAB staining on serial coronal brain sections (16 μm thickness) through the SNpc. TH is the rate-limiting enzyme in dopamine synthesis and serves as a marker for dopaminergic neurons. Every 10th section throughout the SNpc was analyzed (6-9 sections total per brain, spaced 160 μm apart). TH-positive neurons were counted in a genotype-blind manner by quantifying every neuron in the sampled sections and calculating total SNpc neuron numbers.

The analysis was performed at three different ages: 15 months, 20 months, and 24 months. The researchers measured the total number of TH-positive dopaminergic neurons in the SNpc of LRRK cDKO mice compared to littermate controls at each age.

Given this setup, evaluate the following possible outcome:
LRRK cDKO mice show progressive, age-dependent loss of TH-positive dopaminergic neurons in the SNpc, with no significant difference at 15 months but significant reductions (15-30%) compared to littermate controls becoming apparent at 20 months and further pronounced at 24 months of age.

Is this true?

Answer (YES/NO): NO